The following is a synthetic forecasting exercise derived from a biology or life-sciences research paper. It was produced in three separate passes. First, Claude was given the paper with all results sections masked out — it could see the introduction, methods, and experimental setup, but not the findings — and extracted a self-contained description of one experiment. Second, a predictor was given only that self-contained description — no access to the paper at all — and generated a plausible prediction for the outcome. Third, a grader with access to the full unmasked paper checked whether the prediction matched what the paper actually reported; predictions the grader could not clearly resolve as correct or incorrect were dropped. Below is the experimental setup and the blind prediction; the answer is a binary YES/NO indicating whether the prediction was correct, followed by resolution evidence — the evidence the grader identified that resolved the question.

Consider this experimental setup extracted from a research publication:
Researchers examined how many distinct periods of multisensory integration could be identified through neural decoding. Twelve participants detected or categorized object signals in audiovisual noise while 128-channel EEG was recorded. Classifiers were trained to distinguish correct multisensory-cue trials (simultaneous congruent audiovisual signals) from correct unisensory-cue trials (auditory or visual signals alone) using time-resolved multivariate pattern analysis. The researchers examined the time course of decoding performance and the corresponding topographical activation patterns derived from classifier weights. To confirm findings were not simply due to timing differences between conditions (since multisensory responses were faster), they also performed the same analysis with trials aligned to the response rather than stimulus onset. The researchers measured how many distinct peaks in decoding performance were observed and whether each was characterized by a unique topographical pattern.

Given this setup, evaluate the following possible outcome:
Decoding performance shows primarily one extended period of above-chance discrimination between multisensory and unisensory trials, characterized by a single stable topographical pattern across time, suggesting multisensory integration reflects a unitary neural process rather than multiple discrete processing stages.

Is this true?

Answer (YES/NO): NO